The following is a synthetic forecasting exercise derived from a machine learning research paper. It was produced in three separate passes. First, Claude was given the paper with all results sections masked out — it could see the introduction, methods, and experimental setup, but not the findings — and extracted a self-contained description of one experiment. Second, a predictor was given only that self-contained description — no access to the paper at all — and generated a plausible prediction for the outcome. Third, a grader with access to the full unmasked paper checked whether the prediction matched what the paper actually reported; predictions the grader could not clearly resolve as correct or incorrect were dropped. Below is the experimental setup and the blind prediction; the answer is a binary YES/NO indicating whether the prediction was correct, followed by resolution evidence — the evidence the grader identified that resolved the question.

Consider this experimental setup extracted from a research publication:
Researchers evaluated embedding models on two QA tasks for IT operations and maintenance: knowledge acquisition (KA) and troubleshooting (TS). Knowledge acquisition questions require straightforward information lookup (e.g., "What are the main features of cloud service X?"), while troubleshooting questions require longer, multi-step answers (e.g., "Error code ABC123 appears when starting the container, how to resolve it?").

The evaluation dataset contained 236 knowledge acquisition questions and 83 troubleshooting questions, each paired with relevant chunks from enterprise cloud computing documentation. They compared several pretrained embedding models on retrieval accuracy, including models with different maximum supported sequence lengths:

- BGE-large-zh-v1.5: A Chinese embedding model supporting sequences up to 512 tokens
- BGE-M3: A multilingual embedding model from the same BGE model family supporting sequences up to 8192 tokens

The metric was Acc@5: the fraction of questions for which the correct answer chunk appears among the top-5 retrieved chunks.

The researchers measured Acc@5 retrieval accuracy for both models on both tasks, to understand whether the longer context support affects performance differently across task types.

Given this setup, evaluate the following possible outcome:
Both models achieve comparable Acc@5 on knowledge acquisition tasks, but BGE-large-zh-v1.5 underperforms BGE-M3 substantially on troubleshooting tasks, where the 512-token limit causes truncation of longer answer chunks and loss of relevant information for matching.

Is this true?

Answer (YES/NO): NO